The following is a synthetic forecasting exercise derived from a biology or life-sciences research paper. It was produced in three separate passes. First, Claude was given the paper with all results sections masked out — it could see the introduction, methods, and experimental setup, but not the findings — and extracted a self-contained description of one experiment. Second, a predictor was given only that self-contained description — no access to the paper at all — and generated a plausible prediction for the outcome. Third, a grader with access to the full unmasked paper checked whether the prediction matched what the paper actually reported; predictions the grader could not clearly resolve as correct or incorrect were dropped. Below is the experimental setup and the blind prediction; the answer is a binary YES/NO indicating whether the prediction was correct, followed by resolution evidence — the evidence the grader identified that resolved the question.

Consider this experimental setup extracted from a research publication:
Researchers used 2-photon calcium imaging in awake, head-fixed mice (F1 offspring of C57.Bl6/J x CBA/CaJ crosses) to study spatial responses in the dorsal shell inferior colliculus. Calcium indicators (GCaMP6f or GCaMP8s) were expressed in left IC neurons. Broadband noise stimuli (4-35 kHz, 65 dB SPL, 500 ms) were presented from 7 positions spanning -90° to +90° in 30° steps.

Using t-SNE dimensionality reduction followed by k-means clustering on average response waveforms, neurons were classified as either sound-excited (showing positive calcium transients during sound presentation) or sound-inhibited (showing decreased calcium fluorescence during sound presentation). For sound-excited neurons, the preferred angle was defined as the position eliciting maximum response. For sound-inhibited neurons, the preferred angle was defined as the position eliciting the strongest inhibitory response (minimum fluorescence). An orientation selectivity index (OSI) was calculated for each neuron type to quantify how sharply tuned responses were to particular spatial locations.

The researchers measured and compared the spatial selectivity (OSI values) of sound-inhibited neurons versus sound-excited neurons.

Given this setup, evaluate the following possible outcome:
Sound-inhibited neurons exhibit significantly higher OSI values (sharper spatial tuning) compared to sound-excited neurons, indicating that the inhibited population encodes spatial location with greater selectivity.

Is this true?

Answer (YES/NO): NO